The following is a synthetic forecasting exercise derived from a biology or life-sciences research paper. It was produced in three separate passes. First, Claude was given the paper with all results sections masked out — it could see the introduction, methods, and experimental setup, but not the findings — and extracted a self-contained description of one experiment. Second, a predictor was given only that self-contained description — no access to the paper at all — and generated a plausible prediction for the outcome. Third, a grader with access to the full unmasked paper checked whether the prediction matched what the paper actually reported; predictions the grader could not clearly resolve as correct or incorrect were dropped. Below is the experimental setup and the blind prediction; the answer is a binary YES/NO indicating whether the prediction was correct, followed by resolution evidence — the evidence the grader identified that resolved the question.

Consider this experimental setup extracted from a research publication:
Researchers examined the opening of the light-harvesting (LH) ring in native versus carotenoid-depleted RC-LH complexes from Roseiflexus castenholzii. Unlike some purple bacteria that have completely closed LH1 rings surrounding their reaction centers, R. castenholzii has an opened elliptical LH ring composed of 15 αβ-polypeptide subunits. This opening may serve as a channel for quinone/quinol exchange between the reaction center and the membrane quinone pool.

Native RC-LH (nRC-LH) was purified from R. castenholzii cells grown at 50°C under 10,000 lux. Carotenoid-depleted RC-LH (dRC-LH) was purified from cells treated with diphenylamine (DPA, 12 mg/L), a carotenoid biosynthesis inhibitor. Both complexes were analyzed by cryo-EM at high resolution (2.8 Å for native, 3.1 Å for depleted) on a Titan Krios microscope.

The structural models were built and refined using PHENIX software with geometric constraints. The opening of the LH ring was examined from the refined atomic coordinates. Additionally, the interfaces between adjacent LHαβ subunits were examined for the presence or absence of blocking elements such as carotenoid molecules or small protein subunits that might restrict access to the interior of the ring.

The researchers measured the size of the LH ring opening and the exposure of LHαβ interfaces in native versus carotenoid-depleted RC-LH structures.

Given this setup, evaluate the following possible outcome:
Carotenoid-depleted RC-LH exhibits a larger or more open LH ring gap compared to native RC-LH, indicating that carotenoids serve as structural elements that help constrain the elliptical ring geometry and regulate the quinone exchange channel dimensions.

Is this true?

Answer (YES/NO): YES